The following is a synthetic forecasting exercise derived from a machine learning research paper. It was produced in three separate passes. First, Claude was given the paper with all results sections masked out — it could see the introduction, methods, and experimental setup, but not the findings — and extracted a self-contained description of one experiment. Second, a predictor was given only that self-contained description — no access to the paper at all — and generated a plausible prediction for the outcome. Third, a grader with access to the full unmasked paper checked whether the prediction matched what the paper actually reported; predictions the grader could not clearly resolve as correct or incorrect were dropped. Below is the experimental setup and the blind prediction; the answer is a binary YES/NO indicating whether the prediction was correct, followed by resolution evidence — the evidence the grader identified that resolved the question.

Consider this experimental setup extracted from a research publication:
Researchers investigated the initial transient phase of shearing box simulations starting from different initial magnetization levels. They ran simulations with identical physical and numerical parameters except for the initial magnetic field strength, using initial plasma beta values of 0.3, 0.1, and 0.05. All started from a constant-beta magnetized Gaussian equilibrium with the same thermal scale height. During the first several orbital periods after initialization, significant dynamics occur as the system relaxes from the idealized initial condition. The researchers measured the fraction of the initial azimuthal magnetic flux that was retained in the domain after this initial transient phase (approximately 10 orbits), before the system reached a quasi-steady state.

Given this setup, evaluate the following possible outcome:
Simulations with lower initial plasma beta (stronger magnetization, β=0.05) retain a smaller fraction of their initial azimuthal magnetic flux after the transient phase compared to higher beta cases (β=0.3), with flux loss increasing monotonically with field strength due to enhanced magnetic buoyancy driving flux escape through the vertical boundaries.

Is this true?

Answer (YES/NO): NO